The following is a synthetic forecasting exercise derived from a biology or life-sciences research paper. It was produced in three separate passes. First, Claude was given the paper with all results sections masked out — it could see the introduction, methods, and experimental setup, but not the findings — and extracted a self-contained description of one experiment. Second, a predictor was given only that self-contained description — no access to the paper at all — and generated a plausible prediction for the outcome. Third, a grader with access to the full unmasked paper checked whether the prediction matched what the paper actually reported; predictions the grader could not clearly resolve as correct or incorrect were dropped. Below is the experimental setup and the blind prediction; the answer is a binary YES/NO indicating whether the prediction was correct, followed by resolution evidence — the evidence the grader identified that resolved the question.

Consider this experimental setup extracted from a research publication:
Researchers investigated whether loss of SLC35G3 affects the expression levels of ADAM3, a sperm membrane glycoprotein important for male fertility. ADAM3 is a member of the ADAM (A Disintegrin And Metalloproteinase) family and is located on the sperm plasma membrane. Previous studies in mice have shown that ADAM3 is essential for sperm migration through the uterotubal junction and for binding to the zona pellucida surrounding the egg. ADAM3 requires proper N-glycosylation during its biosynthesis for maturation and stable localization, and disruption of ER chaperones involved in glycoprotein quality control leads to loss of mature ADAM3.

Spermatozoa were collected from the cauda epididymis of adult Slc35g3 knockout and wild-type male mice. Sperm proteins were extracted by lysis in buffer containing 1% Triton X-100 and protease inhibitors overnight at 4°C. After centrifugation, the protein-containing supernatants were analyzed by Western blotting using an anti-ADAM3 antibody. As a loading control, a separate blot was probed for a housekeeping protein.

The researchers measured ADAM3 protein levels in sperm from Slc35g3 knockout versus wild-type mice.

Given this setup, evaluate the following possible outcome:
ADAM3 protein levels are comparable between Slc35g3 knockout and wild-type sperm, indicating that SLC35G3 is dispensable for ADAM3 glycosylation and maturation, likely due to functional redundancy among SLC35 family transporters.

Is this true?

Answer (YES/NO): NO